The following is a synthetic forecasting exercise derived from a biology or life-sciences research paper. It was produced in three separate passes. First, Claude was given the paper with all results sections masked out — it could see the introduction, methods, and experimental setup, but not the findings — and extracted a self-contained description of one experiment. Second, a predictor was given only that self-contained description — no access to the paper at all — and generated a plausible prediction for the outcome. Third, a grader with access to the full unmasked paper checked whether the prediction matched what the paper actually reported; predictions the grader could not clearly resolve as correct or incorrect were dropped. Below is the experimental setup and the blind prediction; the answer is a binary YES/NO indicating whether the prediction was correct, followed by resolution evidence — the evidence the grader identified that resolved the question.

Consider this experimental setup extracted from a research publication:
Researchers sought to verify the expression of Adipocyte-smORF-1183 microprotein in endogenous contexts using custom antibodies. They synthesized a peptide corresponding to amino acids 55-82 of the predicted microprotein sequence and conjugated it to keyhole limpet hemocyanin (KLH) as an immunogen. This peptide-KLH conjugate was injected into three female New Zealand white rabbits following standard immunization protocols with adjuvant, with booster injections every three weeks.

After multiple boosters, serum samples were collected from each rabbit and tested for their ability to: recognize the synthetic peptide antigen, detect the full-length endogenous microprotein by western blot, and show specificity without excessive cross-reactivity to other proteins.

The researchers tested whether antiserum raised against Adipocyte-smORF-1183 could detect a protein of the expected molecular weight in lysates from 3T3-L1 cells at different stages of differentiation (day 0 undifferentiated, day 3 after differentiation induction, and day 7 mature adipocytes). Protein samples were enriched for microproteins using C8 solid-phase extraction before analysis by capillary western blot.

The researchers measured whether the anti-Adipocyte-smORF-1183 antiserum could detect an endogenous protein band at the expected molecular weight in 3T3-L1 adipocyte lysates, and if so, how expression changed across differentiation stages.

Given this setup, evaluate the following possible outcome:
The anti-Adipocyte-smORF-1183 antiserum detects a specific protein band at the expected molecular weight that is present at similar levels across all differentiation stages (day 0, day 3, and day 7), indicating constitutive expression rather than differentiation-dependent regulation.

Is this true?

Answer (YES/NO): NO